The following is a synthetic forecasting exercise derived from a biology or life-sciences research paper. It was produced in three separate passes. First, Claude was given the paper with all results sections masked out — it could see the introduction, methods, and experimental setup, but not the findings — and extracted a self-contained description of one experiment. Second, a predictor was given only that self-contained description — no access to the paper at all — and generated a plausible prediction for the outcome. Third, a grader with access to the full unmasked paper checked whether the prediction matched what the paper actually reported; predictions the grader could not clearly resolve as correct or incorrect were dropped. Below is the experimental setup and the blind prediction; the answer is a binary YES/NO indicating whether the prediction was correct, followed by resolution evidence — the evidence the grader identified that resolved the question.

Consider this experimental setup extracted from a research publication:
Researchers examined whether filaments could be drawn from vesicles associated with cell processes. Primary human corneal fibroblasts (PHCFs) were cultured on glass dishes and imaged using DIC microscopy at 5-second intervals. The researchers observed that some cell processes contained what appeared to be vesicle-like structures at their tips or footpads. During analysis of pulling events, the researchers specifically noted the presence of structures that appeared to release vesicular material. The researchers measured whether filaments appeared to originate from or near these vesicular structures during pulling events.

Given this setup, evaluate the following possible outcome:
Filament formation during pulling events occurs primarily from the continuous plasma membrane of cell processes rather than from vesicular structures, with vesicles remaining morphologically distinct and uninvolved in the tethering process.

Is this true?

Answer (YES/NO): NO